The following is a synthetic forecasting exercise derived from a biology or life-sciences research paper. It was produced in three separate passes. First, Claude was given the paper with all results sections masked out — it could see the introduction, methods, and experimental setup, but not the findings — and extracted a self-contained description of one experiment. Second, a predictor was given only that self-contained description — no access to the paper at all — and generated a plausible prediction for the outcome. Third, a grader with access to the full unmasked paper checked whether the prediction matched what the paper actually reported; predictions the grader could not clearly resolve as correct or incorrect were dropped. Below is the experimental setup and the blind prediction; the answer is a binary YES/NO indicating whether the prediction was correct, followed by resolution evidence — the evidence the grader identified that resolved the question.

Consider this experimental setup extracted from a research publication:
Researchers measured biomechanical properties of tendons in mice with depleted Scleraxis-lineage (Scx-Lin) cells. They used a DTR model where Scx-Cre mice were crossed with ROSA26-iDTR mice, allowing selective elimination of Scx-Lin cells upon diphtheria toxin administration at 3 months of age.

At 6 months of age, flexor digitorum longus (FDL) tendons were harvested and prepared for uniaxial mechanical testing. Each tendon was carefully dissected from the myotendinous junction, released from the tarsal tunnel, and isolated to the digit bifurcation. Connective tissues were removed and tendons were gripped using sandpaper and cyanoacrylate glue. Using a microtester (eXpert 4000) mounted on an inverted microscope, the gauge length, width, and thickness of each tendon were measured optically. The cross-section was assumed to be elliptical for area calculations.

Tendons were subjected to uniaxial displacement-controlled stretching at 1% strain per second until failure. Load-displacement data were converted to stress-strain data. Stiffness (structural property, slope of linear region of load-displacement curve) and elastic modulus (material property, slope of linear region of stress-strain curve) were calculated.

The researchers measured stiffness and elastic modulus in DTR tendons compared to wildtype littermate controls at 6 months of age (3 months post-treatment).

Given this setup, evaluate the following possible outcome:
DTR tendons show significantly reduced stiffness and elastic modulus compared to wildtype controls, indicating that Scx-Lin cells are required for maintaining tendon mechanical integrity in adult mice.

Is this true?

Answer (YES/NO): NO